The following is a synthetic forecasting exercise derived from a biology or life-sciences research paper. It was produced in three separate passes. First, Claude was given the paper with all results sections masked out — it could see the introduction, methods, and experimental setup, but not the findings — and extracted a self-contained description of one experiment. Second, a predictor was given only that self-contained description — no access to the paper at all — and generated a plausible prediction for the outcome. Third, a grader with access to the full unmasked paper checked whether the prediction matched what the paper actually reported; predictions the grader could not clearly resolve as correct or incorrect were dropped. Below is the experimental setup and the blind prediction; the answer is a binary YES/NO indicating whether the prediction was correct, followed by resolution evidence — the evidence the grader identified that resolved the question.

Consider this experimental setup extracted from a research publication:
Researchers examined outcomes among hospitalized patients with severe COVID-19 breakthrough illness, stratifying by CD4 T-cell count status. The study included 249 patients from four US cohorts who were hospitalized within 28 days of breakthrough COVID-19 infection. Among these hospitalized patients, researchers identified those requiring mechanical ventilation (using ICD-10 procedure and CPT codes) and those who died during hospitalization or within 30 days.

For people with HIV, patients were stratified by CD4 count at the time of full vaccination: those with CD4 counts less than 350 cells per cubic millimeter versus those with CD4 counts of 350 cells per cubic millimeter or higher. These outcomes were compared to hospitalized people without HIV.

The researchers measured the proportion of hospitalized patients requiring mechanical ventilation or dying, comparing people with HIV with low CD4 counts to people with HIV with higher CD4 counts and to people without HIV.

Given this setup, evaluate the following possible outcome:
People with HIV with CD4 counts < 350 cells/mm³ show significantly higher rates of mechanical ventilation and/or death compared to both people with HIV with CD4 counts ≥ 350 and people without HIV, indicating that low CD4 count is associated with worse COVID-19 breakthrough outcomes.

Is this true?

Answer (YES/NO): YES